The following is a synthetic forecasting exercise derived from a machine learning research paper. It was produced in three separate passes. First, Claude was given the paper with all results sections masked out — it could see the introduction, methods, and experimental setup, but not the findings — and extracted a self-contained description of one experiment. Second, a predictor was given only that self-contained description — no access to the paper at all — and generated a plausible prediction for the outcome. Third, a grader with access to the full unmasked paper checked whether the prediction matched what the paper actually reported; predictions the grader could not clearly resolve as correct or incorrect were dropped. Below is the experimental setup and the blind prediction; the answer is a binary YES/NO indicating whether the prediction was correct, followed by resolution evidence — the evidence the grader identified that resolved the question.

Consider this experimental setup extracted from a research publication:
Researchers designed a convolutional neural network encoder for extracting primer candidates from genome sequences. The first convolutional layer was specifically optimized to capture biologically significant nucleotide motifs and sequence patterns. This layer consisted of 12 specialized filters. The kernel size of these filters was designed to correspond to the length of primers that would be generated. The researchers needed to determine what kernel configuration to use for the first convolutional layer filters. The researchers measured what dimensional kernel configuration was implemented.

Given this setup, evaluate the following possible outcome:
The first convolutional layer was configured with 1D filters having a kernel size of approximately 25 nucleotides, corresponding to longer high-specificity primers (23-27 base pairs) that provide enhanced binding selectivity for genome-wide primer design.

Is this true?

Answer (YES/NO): NO